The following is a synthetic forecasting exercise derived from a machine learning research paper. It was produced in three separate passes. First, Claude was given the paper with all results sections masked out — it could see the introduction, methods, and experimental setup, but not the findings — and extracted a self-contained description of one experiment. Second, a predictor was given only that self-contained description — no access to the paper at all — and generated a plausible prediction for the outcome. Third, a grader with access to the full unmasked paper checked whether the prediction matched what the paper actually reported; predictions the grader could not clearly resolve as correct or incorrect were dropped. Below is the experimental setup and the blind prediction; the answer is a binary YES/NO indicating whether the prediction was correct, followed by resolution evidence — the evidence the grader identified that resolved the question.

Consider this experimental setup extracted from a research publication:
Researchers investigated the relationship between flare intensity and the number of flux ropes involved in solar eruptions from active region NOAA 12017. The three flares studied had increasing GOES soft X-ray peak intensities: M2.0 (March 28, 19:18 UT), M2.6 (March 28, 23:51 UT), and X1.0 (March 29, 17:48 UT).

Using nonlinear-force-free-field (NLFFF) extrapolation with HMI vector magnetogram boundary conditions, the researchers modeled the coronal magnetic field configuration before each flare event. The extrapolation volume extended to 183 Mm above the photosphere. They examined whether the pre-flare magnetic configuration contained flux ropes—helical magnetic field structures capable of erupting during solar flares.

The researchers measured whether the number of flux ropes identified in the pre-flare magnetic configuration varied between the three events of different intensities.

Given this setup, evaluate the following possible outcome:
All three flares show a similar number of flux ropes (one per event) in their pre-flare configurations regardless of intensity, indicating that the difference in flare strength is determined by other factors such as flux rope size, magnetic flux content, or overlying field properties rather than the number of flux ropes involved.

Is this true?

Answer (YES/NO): NO